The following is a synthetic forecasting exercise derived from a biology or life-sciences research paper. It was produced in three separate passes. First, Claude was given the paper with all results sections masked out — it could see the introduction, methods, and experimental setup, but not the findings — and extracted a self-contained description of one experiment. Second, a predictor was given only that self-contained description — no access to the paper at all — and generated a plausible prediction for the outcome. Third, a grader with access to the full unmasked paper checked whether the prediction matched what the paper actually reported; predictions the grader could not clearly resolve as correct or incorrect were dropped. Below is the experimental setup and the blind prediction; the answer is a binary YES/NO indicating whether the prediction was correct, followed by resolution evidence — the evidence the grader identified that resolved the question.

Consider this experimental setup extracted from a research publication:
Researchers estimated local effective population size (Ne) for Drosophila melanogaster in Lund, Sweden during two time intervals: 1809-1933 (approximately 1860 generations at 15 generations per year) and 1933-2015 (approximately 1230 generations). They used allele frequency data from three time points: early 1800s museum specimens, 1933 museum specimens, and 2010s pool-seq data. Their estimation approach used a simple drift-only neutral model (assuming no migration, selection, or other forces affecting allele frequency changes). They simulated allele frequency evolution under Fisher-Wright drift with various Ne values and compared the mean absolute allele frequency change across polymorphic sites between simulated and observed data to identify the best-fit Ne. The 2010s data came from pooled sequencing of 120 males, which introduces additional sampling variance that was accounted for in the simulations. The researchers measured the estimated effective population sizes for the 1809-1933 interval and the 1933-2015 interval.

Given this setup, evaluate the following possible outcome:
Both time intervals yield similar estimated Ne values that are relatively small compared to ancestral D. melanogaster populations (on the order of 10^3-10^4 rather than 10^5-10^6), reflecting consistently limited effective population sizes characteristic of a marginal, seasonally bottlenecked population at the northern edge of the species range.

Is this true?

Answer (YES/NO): YES